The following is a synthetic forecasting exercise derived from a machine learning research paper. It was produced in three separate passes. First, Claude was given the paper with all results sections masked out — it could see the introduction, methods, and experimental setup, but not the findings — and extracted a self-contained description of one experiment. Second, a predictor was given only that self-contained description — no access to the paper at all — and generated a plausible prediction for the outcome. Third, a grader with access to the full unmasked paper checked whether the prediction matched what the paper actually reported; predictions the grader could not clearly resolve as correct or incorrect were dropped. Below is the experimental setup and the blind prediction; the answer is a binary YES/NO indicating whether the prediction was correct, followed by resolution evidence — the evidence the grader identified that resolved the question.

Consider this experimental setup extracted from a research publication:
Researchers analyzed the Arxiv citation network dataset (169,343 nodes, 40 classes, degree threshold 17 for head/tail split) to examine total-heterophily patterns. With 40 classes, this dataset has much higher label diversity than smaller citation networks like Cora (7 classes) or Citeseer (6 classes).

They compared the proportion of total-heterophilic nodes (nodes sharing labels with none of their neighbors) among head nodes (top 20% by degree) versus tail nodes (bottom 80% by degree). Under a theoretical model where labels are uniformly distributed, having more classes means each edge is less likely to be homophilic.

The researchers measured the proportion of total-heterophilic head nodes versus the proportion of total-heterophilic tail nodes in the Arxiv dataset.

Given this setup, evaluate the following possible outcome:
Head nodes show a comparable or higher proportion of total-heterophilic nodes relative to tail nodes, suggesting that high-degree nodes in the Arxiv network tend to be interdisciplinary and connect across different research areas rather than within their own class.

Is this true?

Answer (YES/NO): NO